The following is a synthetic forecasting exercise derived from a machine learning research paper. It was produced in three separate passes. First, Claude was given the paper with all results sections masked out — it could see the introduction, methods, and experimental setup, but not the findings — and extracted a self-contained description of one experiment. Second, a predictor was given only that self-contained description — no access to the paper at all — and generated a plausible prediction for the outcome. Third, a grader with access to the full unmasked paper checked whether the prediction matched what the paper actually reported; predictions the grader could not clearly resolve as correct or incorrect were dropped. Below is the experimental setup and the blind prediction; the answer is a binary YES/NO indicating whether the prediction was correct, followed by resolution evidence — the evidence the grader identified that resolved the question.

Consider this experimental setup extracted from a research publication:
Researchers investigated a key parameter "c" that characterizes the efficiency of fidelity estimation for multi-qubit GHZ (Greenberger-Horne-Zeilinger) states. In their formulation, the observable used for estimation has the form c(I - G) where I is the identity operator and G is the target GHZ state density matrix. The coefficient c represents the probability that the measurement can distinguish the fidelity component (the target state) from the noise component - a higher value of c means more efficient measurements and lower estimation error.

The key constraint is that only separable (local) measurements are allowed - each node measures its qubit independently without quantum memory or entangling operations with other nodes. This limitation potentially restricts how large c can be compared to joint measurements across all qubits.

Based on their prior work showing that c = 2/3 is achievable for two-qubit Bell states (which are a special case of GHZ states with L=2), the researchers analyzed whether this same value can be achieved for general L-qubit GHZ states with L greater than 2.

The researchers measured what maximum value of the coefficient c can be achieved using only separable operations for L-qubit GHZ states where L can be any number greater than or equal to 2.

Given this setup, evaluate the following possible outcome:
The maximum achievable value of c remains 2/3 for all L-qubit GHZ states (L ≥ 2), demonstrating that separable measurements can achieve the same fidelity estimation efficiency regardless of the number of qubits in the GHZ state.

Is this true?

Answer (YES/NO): YES